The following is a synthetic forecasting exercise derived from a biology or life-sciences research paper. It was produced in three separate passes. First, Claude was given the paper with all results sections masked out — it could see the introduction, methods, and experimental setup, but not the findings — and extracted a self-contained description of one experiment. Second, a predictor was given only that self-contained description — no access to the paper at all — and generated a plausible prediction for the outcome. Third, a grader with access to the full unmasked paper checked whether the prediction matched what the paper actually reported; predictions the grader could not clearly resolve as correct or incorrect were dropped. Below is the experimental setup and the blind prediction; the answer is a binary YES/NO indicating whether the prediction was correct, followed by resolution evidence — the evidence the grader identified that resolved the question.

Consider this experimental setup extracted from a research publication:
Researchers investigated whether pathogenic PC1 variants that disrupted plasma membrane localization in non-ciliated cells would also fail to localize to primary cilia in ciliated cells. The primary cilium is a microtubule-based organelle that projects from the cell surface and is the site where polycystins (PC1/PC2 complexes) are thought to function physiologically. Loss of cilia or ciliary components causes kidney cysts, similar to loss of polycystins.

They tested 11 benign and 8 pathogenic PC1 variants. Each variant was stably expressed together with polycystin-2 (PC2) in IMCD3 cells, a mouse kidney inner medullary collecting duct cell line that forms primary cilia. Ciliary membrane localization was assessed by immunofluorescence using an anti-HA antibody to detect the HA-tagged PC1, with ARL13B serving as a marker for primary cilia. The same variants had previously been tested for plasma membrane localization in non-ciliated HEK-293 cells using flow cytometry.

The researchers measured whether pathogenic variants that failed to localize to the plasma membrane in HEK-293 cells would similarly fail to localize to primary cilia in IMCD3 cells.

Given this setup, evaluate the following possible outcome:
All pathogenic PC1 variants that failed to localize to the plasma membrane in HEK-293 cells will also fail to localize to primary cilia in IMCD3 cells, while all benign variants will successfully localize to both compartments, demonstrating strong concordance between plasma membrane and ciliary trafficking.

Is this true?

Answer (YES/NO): YES